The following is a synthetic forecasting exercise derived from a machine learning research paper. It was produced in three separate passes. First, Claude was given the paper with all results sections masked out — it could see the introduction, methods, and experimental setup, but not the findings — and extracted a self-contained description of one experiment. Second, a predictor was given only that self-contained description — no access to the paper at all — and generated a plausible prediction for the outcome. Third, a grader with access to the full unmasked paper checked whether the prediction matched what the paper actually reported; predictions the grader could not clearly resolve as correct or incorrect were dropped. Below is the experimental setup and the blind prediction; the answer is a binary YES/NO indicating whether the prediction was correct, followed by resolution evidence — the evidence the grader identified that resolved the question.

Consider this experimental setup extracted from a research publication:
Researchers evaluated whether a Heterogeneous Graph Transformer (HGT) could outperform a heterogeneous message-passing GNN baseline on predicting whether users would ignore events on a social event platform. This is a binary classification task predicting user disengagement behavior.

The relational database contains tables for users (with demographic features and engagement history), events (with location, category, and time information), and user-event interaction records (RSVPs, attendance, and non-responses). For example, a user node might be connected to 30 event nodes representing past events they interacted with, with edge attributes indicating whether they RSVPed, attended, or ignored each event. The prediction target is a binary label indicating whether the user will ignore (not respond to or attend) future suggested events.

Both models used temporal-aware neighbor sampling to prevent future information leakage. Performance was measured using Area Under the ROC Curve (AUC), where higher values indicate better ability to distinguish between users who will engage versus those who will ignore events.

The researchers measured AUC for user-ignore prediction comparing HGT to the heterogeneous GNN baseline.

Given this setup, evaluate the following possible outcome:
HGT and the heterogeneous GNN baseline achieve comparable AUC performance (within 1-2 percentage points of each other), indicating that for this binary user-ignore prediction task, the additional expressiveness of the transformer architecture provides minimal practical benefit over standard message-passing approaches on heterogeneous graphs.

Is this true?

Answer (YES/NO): NO